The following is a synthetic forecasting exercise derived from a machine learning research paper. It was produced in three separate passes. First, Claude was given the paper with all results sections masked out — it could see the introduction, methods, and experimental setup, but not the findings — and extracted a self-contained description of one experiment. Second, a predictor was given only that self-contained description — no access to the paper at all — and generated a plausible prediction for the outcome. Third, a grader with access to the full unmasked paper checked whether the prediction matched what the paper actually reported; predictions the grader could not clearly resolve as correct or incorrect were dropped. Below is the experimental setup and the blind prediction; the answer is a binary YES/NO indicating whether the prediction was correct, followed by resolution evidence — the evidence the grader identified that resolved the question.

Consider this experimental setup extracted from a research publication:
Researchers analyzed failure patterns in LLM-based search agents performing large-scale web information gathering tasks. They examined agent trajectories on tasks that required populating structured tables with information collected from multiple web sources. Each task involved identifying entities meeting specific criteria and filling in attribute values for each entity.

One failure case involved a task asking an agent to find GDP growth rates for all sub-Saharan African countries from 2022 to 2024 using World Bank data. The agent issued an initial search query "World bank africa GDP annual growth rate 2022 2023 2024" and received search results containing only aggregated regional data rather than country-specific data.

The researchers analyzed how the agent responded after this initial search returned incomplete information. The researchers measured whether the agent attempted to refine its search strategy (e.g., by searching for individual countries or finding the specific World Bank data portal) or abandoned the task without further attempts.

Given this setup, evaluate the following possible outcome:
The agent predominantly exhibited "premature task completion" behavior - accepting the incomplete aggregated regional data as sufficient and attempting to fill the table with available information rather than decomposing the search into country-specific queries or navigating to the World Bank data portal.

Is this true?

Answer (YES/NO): NO